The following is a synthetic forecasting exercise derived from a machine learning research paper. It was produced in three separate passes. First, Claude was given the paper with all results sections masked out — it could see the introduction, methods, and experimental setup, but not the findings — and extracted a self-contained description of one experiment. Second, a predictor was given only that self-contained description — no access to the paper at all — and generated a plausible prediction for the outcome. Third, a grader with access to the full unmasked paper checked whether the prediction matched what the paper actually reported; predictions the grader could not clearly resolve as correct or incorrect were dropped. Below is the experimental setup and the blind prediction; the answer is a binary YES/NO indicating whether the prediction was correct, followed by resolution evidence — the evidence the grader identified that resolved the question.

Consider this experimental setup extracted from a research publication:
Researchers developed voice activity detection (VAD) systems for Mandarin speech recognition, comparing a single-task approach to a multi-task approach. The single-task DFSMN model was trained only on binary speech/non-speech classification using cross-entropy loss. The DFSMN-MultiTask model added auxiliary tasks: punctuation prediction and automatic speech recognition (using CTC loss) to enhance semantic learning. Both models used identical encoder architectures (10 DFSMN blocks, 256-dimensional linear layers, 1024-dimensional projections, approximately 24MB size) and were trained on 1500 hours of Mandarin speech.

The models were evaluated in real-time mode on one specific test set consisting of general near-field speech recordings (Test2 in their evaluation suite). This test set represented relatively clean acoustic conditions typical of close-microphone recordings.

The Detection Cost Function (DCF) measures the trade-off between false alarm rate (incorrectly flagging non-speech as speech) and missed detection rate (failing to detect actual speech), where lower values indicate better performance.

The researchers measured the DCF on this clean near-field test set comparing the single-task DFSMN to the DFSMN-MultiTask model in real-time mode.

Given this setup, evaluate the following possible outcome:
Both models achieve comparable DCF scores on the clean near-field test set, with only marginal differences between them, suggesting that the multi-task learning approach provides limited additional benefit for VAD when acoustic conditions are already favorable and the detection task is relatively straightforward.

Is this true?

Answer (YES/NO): NO